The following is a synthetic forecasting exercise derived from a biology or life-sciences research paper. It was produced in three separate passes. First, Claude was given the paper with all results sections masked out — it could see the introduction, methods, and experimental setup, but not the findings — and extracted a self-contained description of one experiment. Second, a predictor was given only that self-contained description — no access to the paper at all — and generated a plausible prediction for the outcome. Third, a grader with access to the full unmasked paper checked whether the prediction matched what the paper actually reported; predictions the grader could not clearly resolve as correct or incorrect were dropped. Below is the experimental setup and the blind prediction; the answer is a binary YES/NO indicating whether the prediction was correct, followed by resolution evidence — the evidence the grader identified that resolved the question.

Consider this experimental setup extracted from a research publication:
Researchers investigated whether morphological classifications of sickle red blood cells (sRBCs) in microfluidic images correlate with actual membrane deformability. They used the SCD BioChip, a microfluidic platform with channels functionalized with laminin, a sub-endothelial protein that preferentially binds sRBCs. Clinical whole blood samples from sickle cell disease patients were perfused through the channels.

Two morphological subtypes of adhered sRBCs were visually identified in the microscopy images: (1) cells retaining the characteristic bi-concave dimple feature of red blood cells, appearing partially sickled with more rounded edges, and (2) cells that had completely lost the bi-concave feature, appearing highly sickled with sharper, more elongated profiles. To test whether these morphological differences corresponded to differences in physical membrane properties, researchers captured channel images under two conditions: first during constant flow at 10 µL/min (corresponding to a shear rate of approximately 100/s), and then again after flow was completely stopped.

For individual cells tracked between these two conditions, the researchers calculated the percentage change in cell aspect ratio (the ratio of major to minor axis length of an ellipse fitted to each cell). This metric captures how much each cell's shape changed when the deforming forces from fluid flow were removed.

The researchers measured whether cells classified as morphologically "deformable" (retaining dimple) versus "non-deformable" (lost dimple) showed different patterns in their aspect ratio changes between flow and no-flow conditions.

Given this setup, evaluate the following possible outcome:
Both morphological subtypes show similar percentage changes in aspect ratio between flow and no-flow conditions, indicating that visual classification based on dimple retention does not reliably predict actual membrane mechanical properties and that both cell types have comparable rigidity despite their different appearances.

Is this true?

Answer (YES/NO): NO